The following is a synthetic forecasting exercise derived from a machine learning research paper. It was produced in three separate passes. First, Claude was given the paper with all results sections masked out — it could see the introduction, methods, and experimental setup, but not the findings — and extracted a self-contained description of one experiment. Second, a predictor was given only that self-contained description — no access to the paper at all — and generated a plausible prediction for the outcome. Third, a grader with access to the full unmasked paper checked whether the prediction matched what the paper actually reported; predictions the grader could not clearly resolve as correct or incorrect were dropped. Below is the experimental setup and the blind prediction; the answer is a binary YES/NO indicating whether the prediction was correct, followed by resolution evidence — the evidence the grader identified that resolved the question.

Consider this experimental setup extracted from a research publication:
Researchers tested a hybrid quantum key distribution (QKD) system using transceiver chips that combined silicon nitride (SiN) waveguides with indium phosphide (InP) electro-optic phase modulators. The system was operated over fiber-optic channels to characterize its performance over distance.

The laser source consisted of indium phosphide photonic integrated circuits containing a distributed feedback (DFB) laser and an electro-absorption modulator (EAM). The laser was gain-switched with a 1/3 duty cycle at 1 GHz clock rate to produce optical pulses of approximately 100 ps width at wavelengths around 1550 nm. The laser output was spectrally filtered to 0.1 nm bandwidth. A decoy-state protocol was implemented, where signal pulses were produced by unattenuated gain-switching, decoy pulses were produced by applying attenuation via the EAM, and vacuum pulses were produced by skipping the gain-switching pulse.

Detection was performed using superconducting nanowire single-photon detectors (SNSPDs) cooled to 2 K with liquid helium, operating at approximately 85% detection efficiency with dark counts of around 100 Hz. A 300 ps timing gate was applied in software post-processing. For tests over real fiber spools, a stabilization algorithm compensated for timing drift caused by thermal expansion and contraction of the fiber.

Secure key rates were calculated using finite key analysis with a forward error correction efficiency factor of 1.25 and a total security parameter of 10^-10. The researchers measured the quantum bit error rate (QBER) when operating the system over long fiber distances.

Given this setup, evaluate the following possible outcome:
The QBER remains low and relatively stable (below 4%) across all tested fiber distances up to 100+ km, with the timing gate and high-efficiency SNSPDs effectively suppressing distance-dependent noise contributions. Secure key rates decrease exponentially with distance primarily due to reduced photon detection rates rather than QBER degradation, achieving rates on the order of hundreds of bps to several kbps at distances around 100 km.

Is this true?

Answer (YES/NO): NO